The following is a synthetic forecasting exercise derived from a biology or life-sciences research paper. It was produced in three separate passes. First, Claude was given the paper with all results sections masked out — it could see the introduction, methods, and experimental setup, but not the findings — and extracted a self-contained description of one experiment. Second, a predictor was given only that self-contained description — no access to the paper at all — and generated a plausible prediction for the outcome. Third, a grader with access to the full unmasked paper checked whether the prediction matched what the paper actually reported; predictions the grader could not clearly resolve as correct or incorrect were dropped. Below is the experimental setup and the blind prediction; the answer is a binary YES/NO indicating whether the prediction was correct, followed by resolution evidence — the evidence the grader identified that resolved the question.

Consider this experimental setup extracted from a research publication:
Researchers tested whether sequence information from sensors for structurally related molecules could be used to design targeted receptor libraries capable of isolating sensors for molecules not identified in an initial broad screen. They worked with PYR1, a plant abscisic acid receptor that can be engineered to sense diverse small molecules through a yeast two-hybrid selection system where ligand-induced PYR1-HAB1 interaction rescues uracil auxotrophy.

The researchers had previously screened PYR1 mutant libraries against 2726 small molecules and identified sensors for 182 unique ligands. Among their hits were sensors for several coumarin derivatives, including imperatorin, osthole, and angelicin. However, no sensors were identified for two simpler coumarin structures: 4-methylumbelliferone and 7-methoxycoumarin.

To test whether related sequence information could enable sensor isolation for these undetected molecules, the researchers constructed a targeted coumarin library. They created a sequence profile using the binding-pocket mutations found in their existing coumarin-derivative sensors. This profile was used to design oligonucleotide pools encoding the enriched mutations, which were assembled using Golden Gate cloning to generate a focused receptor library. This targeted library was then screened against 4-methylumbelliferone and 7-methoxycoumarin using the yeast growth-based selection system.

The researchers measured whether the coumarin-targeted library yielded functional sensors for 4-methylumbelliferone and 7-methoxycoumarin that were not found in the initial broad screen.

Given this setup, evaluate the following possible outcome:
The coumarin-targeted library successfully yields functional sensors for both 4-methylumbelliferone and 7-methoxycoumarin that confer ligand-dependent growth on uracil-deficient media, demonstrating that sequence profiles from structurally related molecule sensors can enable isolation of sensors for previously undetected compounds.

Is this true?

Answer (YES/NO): YES